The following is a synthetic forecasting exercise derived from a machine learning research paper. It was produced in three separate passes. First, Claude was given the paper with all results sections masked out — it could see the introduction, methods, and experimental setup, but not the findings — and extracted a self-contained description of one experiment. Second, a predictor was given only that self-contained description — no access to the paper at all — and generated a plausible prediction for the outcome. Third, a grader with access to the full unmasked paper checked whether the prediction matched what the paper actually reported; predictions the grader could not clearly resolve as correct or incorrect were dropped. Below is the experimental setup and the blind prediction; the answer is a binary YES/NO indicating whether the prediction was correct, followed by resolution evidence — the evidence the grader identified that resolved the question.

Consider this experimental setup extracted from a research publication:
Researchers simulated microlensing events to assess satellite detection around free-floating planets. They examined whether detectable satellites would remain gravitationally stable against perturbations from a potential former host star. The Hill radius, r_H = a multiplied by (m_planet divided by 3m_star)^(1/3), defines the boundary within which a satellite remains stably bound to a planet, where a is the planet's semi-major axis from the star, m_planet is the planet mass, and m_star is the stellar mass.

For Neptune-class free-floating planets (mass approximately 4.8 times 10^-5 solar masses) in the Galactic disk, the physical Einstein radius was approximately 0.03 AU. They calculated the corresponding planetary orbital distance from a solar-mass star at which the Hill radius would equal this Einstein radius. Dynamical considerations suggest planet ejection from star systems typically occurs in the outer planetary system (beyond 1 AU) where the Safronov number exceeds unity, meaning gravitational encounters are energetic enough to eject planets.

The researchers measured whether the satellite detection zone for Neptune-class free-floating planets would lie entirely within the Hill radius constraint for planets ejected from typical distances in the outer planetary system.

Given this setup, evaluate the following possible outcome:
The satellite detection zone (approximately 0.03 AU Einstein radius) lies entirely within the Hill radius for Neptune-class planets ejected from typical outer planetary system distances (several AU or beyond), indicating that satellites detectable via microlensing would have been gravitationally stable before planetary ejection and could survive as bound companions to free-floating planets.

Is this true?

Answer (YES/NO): YES